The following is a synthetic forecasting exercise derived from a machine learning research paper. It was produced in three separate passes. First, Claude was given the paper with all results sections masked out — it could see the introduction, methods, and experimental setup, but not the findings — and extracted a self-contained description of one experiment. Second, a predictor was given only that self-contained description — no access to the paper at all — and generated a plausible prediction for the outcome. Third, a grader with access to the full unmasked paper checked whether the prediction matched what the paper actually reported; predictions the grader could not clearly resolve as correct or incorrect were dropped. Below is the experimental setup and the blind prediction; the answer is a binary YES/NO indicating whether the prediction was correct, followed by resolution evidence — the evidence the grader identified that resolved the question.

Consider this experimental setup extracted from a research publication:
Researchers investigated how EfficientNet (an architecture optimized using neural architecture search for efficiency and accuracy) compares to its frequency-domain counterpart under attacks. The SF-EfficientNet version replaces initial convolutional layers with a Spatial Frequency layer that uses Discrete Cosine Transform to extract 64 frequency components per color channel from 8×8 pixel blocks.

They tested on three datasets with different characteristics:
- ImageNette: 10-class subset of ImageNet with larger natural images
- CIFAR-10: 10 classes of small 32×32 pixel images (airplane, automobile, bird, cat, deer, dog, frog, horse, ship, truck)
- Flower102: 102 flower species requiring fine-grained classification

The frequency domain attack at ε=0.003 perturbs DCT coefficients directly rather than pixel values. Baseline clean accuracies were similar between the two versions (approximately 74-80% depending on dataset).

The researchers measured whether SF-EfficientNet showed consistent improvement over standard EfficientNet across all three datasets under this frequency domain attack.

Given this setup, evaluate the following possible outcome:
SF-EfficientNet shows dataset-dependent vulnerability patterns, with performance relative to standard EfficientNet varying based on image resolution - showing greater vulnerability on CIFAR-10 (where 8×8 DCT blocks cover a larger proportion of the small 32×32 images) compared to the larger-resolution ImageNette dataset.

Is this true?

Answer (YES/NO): YES